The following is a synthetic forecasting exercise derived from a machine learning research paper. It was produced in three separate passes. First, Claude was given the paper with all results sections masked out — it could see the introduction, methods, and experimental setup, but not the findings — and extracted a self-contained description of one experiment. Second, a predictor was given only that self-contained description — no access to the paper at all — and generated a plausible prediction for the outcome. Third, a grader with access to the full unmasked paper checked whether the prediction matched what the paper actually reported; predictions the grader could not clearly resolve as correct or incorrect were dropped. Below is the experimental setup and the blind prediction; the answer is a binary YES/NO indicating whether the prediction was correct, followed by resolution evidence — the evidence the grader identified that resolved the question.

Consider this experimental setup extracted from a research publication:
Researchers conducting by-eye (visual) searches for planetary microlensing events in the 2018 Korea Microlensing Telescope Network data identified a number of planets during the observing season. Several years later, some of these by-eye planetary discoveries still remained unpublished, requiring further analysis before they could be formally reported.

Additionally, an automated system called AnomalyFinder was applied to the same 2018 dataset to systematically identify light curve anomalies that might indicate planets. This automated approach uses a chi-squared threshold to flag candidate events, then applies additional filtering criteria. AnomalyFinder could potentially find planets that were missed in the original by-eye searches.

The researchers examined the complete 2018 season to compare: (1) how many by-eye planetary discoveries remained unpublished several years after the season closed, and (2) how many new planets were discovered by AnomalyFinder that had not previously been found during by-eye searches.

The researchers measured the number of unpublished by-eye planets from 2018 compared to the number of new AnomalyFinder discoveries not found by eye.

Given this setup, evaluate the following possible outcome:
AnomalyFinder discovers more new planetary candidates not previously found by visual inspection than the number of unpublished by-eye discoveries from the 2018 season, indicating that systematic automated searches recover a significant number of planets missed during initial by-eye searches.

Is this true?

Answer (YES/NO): YES